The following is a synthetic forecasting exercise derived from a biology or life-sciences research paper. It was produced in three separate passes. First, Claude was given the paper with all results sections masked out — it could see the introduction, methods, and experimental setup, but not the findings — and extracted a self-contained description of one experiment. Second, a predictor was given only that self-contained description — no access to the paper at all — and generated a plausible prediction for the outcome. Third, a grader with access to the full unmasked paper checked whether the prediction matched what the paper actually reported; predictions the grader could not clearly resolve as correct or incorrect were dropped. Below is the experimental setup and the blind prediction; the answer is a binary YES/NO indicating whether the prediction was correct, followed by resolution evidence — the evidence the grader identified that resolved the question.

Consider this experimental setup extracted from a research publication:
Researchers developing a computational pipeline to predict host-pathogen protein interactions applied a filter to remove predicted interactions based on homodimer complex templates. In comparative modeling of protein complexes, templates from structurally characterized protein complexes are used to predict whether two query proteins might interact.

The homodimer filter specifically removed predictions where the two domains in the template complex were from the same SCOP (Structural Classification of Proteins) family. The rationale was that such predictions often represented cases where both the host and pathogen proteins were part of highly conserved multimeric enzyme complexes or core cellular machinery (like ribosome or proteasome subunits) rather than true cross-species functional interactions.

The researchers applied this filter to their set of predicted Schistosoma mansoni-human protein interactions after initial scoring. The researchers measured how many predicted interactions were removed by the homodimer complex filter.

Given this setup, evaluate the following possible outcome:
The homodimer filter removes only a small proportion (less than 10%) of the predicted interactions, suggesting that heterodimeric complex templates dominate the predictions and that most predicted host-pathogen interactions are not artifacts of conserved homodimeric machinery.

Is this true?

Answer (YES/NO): NO